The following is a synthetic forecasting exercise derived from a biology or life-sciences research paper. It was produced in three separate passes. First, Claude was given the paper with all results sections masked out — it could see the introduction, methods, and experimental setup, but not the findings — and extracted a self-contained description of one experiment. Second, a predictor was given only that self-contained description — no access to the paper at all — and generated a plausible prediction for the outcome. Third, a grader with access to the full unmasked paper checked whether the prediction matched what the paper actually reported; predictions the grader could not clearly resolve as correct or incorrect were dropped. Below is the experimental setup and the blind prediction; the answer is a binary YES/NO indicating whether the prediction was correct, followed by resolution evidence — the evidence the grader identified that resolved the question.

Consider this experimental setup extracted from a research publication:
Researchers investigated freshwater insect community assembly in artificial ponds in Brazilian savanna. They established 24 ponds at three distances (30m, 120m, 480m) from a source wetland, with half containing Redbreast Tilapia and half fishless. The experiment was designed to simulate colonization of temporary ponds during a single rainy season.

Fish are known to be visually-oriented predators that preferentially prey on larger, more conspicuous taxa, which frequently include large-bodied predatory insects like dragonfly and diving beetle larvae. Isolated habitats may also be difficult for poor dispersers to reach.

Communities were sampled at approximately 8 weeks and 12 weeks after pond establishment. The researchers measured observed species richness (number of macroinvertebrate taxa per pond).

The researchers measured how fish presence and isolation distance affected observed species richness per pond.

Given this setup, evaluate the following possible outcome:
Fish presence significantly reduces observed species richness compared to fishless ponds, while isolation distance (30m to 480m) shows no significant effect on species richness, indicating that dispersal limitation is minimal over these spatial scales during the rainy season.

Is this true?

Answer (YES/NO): NO